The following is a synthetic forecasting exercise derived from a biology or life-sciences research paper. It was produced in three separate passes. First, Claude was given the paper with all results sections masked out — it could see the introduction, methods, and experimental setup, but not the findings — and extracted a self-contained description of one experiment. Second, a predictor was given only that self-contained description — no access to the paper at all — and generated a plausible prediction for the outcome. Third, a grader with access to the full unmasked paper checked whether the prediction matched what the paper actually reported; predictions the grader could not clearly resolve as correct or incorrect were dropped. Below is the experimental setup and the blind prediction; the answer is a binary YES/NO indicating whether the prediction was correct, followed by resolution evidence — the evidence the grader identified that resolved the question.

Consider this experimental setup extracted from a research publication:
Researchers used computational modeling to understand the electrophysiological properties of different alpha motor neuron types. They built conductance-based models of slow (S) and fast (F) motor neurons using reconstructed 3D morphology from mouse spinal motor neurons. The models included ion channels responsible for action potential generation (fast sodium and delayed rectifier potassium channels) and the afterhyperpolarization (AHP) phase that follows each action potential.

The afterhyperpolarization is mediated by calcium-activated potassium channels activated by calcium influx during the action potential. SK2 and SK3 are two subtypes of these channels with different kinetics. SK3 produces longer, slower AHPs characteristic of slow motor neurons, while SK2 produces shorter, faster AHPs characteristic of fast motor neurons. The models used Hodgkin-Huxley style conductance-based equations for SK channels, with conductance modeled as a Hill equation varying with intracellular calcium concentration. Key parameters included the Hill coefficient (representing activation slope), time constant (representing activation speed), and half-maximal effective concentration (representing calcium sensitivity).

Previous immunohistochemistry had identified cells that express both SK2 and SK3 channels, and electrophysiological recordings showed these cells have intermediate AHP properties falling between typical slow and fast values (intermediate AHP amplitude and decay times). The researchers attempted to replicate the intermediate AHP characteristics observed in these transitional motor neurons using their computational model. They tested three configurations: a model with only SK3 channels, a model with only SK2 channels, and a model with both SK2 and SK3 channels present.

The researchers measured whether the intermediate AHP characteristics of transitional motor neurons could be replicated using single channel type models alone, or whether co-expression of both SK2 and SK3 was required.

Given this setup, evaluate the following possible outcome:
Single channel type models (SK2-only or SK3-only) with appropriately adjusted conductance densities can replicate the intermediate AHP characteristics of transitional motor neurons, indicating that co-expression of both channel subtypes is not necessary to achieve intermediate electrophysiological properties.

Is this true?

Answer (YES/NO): NO